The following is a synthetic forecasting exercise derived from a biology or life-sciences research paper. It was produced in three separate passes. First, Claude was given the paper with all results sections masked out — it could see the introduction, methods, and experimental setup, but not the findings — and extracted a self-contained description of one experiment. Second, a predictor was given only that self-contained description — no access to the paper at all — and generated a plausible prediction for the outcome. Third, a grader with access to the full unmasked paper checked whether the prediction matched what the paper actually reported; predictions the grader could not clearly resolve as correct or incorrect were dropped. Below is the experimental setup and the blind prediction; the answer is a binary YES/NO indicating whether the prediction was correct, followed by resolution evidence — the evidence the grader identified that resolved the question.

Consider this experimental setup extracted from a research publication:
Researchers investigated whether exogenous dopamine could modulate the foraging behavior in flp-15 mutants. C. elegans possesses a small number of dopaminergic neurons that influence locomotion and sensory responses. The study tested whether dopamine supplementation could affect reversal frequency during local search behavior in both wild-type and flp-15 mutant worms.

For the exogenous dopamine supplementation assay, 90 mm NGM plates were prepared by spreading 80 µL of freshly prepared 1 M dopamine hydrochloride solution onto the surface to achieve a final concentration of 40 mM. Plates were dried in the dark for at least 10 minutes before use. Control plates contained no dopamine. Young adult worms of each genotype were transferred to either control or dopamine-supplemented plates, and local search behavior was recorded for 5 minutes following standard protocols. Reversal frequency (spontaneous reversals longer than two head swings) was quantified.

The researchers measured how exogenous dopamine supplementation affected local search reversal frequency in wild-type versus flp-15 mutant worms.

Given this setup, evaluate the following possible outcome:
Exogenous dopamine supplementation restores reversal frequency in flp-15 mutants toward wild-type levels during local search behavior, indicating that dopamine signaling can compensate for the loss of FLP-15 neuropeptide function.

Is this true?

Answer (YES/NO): NO